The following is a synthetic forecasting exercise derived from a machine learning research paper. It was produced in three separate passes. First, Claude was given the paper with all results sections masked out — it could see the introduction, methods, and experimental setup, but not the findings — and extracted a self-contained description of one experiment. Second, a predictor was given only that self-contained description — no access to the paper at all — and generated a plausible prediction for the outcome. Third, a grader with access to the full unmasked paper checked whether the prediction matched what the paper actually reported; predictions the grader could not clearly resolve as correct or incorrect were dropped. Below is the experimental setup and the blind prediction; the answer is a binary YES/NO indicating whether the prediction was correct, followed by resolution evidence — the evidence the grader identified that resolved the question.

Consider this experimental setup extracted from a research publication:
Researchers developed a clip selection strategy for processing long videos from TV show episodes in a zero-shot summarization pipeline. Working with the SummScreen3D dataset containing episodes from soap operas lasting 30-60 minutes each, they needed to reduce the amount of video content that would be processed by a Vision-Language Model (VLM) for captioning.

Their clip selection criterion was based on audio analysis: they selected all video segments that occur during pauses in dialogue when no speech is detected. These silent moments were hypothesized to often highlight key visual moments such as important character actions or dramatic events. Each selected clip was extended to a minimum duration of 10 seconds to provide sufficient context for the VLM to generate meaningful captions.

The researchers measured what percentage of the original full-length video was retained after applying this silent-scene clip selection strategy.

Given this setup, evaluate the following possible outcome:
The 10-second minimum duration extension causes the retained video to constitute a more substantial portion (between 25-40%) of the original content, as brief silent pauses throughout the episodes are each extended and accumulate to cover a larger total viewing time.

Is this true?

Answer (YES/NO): YES